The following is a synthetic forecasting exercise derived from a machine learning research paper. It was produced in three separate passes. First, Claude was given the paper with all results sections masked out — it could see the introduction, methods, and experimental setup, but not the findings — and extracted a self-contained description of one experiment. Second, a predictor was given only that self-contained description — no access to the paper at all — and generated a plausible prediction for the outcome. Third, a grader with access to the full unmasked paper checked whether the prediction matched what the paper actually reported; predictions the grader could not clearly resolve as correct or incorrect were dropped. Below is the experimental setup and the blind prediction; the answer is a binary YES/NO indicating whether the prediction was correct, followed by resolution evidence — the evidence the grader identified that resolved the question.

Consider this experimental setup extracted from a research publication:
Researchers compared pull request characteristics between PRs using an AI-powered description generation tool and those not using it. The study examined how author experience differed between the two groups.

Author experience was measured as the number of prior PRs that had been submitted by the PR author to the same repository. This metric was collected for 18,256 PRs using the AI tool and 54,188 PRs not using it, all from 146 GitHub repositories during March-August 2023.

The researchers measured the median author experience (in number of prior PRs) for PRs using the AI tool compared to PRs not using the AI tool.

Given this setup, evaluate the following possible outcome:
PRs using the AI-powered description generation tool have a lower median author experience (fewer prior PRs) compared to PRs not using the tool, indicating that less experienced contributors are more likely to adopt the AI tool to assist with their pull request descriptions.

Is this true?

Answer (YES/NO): NO